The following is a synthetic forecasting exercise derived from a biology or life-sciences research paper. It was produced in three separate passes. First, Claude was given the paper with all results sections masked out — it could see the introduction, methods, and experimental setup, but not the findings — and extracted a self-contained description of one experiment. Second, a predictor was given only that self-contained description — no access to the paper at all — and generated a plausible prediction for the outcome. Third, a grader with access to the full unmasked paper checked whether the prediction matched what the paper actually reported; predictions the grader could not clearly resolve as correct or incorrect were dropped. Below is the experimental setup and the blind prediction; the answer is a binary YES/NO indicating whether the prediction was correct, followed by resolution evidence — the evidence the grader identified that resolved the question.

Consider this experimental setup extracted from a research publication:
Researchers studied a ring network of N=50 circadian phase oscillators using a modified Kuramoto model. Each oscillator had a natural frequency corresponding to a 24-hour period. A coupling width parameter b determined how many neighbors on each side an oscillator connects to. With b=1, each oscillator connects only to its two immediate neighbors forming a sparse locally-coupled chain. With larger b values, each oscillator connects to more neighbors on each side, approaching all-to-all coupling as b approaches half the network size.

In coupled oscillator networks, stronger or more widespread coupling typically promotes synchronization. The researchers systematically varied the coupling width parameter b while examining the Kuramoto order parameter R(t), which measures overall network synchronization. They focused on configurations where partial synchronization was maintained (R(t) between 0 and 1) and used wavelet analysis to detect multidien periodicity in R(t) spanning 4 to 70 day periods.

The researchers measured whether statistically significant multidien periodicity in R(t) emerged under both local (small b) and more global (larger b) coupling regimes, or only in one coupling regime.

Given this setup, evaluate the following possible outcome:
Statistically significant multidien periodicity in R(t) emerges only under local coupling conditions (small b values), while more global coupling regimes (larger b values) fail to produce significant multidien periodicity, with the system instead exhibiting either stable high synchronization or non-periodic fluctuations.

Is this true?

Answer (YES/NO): NO